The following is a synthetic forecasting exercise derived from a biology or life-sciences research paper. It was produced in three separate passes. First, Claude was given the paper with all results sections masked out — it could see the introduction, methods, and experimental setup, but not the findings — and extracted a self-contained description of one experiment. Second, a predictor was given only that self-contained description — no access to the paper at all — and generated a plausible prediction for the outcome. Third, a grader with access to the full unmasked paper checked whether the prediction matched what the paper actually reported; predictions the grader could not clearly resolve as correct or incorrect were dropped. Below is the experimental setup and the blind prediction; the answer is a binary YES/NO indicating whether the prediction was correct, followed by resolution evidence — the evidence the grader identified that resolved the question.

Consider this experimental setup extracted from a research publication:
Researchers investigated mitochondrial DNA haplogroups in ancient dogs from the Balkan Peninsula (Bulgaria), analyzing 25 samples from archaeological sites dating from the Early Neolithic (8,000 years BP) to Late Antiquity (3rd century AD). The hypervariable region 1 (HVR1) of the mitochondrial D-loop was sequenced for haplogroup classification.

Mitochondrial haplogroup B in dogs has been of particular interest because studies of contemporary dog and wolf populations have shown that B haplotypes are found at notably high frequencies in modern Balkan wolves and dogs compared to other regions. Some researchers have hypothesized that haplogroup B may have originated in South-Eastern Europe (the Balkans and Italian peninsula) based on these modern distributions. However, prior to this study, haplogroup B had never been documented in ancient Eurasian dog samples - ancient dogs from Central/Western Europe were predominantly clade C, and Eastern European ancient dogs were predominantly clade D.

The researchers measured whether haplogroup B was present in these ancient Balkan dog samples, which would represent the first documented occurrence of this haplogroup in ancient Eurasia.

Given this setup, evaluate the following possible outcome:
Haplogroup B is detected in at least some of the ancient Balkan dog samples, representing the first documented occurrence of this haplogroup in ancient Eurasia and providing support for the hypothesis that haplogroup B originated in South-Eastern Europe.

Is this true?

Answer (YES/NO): YES